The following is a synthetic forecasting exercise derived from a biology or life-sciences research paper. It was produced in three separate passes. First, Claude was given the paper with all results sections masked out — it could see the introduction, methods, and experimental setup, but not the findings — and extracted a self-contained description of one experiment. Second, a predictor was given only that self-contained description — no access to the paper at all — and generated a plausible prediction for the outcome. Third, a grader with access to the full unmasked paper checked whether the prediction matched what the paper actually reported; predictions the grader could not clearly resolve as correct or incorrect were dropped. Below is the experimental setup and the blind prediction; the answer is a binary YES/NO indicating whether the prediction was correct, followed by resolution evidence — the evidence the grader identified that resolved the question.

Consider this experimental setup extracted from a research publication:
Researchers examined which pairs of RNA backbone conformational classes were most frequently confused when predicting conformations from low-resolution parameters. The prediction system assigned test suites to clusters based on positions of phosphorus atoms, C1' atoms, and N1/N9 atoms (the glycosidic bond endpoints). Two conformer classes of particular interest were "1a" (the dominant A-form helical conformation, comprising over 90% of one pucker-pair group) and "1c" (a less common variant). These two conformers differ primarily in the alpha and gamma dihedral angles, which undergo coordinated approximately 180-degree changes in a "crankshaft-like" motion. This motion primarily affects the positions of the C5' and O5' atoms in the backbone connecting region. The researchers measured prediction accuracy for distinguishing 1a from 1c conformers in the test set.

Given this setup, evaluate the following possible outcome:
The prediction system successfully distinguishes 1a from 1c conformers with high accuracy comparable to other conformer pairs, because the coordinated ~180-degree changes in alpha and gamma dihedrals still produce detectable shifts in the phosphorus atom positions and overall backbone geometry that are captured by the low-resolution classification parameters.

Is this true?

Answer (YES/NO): NO